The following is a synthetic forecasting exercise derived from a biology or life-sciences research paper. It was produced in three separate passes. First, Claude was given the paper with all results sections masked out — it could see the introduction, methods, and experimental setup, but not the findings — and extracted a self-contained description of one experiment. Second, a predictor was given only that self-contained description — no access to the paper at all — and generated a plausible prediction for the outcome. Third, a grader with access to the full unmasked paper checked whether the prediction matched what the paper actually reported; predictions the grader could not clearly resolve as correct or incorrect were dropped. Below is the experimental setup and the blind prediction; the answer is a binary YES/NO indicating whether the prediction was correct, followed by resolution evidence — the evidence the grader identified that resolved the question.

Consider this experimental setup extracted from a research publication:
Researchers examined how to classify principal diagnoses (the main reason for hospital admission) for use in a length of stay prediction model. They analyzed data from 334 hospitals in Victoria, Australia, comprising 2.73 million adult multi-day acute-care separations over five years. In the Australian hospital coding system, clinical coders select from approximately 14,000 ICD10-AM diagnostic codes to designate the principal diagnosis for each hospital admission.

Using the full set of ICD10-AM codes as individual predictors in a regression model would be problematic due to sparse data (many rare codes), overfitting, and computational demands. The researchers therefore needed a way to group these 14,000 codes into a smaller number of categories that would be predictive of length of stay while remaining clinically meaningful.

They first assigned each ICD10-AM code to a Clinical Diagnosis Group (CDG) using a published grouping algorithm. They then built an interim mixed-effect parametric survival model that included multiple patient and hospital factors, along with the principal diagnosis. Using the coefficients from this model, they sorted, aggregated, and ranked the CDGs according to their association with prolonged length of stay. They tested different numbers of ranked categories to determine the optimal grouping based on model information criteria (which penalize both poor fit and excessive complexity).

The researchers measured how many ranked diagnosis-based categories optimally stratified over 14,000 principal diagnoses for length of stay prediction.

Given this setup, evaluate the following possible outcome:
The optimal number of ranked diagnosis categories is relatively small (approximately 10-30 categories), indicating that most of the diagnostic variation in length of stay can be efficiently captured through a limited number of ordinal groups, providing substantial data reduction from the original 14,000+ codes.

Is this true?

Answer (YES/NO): NO